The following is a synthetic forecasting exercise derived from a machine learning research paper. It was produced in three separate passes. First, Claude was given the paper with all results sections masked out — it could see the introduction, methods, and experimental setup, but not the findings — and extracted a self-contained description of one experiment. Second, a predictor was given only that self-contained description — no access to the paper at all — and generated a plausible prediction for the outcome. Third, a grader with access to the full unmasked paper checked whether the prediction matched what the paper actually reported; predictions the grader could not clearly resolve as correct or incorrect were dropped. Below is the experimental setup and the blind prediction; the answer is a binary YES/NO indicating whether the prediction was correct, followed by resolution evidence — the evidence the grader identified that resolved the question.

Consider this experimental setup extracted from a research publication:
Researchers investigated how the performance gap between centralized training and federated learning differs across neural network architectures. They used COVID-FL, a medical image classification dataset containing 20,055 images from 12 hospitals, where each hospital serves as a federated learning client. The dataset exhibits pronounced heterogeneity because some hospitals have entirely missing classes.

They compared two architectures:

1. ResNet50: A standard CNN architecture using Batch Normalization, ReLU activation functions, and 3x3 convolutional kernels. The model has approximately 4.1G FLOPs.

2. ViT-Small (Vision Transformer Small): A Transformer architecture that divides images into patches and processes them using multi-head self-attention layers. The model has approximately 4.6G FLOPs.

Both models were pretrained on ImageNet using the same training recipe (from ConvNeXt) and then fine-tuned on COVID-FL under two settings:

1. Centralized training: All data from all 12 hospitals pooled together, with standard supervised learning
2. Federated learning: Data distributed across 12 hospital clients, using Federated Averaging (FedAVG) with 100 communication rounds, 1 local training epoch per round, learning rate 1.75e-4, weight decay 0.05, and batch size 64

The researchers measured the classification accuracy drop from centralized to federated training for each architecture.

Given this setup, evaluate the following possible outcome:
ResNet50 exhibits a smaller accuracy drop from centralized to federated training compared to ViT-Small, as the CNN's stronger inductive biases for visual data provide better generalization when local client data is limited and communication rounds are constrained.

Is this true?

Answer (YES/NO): NO